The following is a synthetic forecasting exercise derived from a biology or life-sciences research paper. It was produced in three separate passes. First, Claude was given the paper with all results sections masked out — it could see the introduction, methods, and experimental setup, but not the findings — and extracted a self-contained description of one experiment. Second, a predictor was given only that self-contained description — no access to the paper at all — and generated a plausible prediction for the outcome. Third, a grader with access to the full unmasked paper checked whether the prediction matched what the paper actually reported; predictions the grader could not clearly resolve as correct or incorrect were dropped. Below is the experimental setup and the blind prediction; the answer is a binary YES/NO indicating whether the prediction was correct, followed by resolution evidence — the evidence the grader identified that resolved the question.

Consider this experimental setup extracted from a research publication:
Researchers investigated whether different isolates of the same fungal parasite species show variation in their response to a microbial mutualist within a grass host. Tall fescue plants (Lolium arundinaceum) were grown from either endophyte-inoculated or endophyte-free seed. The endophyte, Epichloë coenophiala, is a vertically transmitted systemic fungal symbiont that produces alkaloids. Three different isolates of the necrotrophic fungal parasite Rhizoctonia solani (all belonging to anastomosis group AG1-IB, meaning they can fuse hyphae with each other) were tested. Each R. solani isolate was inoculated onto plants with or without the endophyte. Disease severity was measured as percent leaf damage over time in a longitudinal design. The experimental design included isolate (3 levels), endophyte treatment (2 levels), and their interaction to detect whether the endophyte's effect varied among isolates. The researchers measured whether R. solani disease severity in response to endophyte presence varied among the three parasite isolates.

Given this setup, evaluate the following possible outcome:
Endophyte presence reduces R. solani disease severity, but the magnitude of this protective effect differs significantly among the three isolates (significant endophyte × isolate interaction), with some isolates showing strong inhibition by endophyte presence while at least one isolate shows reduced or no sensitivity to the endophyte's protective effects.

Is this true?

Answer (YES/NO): NO